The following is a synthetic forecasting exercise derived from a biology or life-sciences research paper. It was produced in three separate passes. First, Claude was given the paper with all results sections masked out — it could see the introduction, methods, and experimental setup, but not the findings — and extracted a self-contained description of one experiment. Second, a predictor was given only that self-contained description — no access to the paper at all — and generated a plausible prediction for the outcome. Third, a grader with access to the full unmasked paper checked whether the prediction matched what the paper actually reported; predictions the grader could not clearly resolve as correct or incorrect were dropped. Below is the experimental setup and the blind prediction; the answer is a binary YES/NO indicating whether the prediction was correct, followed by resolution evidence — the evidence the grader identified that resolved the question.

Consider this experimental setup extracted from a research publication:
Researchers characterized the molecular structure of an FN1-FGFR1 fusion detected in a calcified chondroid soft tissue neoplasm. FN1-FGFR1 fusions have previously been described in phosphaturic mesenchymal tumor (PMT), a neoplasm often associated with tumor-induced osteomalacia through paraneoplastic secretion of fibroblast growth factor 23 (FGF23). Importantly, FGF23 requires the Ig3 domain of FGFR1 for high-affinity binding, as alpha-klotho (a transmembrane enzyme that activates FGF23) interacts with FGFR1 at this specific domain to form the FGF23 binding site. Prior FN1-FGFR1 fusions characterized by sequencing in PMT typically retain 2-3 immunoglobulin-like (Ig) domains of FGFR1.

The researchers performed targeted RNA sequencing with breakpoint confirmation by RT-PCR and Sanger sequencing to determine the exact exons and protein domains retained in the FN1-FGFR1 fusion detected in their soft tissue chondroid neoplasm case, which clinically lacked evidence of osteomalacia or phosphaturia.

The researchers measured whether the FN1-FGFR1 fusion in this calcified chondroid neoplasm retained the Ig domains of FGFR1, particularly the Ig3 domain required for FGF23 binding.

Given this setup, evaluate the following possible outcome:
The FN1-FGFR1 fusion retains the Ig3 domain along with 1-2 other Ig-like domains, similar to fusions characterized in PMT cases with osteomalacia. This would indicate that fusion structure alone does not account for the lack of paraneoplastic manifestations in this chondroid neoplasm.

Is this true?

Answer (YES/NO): NO